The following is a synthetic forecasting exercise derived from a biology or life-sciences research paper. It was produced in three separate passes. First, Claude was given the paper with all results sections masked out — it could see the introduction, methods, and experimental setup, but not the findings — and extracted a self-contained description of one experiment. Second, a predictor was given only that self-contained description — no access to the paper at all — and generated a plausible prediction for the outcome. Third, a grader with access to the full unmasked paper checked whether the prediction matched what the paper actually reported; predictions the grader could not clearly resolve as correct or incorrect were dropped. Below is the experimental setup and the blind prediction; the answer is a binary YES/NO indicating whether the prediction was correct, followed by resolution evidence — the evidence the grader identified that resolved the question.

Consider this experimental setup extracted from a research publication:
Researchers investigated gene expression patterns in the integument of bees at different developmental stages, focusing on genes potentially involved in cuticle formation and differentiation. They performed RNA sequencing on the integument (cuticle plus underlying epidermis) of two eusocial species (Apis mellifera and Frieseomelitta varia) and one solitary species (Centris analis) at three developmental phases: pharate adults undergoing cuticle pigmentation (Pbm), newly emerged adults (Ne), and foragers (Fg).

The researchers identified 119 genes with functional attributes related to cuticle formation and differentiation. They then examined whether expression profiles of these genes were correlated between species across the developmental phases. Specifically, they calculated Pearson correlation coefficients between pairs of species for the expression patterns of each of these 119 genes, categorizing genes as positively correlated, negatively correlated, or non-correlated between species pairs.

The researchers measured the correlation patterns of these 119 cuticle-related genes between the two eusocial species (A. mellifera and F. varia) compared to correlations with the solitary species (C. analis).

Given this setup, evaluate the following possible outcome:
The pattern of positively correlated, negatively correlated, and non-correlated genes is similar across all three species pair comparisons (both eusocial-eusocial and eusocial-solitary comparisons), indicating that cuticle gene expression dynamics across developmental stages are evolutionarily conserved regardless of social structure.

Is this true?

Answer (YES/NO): NO